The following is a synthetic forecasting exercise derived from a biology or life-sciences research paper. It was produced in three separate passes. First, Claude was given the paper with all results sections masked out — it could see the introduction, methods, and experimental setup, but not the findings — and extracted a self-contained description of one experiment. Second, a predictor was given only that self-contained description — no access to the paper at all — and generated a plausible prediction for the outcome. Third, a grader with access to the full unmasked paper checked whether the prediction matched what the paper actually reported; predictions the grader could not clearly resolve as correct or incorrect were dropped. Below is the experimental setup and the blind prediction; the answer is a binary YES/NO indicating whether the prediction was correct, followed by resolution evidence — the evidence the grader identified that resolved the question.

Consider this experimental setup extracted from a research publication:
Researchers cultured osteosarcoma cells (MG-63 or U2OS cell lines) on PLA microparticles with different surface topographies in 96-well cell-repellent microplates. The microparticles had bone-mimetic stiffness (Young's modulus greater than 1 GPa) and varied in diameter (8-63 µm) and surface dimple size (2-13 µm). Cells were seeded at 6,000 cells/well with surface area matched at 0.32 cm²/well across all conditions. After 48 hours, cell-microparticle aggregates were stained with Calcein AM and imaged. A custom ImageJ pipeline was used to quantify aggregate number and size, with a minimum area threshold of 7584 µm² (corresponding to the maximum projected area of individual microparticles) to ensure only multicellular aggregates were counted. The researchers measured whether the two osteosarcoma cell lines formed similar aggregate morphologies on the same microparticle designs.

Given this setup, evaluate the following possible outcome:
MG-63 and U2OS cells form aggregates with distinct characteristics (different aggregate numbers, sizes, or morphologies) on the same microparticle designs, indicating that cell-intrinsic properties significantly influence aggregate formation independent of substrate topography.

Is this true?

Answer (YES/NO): YES